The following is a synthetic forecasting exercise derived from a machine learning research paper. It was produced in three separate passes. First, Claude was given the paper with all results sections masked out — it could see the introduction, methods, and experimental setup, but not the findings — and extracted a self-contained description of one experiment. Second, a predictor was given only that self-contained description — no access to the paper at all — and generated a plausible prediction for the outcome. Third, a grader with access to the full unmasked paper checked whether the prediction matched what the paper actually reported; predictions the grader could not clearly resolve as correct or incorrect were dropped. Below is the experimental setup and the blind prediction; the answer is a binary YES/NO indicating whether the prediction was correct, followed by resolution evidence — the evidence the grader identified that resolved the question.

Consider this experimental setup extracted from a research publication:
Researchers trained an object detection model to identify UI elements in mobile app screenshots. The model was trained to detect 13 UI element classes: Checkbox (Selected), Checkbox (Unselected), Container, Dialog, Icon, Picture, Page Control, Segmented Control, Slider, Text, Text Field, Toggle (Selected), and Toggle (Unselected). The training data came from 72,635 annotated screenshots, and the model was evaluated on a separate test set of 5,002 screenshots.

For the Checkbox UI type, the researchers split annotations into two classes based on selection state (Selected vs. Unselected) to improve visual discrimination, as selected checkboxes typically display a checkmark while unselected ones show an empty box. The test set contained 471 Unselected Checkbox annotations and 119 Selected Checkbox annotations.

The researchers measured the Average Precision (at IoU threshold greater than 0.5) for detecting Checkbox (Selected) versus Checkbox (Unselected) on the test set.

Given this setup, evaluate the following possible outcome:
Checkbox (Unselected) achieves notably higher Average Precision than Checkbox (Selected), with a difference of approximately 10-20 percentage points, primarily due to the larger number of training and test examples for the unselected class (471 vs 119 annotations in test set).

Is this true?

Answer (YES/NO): NO